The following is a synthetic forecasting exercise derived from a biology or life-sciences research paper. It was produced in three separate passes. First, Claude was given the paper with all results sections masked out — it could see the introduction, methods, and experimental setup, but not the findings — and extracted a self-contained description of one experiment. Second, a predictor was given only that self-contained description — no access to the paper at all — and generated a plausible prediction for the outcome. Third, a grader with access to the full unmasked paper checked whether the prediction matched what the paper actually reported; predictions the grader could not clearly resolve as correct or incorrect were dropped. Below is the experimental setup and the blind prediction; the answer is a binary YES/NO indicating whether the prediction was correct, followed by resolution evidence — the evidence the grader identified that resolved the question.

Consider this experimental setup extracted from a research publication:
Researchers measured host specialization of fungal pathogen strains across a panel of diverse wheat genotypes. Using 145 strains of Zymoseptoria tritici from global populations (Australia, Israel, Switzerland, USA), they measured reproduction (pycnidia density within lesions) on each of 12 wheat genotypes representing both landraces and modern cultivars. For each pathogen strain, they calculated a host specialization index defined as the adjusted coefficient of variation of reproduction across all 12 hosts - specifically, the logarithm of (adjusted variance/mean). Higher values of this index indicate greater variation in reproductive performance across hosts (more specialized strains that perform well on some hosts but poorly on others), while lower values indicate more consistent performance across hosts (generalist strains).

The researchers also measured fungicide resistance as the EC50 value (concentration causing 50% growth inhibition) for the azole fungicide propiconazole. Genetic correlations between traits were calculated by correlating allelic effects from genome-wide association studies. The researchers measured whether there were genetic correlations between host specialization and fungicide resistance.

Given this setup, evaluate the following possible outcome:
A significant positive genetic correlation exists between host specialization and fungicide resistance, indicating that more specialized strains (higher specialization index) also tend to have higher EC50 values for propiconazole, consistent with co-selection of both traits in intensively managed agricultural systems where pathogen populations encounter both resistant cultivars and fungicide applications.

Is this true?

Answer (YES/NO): NO